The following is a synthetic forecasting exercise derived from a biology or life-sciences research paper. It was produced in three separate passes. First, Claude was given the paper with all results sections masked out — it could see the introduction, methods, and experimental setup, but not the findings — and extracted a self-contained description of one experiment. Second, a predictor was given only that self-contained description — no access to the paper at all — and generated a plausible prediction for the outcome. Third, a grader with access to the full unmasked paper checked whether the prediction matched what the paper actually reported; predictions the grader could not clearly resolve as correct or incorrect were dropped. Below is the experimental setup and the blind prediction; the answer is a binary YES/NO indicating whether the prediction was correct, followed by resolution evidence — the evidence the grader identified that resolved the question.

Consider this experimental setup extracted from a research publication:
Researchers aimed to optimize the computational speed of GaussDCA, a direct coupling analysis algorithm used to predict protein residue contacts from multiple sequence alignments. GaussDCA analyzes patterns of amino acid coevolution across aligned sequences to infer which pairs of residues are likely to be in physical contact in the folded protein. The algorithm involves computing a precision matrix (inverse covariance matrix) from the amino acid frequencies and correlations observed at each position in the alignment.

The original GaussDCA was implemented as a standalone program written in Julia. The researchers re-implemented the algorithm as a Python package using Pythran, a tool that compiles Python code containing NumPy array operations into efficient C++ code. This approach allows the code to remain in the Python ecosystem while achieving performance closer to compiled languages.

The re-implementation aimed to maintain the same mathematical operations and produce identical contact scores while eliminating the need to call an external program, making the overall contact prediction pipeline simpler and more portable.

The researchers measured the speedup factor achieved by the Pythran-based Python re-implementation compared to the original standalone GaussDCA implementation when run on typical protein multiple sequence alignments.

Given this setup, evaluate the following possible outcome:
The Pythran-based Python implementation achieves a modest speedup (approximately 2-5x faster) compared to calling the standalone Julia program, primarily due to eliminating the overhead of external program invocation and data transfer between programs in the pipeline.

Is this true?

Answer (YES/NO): YES